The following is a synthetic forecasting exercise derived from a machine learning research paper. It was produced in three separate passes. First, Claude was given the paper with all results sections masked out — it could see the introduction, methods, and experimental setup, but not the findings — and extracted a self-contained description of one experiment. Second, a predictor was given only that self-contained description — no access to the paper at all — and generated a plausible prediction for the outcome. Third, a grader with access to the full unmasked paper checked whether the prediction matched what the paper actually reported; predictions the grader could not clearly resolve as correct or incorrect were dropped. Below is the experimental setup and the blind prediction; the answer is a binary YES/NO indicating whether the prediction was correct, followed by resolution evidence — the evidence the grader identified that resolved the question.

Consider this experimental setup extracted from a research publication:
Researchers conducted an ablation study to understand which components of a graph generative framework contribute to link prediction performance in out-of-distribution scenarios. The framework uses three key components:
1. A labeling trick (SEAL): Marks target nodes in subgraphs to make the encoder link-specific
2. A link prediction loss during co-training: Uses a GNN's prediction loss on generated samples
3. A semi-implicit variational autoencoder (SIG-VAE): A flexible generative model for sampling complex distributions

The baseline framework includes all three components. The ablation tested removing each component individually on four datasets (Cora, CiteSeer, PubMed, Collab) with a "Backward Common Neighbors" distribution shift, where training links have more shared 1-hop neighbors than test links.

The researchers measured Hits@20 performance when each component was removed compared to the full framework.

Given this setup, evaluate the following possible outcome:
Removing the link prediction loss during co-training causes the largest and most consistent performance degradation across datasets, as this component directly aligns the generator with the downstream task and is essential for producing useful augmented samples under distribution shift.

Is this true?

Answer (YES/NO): NO